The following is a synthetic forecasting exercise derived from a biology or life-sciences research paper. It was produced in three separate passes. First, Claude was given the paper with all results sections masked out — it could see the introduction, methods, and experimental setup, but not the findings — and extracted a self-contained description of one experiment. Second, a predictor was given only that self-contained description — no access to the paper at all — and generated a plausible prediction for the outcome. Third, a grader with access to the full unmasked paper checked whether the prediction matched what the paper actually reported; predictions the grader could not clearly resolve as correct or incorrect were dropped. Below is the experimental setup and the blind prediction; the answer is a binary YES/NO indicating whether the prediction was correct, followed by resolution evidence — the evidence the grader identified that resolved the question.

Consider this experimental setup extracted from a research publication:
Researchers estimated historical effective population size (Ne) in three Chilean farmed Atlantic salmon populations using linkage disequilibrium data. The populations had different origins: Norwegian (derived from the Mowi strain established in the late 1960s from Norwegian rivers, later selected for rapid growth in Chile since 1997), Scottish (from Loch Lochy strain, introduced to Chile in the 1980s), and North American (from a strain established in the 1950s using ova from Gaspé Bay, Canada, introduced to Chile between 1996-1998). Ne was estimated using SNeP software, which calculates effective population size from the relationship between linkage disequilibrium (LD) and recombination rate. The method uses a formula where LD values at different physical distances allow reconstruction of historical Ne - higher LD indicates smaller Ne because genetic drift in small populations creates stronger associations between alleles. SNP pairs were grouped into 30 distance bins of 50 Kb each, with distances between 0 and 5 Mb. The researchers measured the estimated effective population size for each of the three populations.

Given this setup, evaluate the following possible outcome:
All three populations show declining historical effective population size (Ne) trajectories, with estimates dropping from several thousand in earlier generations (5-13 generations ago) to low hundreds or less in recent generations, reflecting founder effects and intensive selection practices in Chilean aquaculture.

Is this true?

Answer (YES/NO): NO